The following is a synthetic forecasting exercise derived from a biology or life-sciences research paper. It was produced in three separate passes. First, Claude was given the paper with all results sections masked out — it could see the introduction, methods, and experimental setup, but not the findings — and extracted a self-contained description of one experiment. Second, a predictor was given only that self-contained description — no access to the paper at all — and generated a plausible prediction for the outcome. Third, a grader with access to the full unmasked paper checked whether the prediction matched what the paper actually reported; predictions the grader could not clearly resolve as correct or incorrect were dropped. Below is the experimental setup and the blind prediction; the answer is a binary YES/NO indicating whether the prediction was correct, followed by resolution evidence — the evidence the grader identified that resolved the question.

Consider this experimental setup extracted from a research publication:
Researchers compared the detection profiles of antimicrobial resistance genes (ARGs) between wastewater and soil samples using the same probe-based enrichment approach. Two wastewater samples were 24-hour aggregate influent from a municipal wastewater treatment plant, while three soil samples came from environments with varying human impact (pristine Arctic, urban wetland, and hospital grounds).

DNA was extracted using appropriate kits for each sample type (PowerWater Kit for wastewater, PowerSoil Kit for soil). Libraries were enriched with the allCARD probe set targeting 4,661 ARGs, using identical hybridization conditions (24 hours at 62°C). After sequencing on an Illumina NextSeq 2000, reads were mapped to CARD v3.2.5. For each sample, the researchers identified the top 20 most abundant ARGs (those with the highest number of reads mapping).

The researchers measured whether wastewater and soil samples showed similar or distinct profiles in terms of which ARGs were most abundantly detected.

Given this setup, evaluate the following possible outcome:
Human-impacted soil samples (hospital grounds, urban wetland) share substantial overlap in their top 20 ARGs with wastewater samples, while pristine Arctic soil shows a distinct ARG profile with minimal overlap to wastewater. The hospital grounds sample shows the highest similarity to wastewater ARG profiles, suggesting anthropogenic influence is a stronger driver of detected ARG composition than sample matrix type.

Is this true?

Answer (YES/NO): NO